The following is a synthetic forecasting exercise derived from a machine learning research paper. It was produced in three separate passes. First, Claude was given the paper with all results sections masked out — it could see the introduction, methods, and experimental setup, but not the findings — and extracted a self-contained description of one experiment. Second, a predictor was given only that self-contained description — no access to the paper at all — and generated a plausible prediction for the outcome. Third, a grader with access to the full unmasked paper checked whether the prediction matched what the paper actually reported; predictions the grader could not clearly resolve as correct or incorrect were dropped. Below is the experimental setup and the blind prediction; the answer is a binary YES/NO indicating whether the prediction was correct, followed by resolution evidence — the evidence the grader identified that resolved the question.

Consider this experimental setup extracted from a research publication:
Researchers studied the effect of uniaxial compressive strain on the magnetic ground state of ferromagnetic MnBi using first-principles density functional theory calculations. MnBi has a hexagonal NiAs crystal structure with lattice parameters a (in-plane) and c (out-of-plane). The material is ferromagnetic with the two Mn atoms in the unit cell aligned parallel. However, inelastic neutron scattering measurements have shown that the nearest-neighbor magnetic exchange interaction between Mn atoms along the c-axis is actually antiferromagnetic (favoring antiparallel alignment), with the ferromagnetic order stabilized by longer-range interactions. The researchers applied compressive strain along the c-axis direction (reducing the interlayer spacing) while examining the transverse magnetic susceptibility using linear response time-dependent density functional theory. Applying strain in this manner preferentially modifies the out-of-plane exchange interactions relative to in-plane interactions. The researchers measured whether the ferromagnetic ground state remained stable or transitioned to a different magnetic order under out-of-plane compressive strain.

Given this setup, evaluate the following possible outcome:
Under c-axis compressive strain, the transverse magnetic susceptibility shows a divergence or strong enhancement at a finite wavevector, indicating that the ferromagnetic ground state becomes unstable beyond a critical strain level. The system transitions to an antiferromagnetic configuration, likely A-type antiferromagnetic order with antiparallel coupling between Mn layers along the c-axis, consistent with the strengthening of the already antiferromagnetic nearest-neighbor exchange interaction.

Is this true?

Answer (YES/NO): NO